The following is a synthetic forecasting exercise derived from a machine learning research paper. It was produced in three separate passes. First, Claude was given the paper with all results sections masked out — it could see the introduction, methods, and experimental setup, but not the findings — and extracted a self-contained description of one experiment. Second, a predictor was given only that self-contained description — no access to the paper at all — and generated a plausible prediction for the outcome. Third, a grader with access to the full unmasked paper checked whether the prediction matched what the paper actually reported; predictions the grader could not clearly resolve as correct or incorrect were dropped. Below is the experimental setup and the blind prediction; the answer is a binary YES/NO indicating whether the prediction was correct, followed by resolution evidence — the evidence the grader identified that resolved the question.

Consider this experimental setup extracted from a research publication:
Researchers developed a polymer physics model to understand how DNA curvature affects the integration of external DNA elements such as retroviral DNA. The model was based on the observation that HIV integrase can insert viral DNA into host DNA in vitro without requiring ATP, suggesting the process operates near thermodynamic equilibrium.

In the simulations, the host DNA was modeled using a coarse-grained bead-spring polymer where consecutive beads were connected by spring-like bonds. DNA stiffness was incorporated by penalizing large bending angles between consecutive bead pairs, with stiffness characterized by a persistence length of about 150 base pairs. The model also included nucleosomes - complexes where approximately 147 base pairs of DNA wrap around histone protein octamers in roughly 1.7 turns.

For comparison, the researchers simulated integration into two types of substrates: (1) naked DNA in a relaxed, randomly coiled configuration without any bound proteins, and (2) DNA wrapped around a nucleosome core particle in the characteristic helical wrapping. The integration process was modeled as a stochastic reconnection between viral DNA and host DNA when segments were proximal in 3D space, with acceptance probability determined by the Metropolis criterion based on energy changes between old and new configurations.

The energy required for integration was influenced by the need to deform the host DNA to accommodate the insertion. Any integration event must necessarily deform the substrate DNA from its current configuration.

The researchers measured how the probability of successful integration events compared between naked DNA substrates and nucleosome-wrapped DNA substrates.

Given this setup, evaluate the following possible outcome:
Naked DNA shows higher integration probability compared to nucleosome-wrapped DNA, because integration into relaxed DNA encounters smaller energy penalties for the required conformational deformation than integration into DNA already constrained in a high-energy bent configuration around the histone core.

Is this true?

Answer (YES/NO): NO